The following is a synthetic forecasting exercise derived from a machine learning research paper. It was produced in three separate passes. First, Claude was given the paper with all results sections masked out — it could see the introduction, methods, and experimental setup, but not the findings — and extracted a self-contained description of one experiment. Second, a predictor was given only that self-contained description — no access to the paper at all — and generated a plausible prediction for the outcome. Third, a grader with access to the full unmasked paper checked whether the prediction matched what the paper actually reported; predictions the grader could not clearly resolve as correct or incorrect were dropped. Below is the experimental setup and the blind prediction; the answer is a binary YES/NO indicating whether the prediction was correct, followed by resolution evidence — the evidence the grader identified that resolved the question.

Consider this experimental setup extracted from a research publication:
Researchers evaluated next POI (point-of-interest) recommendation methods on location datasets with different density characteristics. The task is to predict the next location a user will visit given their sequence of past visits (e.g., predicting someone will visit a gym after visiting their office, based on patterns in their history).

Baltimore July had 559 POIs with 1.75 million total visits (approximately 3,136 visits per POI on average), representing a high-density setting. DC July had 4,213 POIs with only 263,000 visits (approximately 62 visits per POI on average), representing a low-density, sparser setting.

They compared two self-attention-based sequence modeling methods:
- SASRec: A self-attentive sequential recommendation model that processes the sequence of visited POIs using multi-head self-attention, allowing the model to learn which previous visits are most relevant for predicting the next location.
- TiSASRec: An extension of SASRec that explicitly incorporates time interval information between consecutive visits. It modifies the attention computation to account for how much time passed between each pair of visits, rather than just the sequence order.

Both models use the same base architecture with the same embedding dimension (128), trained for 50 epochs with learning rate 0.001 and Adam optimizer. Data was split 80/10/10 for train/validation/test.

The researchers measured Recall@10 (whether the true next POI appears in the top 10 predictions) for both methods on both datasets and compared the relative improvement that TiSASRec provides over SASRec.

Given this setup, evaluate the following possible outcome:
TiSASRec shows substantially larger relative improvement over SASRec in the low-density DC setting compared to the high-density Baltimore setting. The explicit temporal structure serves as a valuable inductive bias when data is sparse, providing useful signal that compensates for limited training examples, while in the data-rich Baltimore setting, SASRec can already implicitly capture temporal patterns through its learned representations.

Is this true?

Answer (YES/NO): NO